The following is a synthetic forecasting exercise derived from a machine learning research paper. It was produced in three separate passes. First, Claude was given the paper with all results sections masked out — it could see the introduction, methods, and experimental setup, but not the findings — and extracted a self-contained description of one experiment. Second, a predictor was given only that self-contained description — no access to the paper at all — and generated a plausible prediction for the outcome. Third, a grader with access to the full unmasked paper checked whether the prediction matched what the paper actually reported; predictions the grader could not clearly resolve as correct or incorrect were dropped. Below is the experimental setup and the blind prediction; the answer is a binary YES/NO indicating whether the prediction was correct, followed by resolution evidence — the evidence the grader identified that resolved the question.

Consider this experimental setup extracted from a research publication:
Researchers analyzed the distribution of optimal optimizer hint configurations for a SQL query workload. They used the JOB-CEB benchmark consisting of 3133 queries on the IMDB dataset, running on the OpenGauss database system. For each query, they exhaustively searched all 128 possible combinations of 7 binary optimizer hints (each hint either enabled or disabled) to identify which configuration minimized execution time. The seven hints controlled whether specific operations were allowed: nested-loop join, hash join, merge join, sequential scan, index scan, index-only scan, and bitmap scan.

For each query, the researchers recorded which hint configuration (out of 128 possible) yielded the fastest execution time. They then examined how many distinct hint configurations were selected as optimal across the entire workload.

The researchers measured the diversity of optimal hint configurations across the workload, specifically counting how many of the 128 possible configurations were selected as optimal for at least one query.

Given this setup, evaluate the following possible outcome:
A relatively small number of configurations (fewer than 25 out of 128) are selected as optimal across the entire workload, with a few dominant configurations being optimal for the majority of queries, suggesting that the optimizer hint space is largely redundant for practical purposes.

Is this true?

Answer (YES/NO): NO